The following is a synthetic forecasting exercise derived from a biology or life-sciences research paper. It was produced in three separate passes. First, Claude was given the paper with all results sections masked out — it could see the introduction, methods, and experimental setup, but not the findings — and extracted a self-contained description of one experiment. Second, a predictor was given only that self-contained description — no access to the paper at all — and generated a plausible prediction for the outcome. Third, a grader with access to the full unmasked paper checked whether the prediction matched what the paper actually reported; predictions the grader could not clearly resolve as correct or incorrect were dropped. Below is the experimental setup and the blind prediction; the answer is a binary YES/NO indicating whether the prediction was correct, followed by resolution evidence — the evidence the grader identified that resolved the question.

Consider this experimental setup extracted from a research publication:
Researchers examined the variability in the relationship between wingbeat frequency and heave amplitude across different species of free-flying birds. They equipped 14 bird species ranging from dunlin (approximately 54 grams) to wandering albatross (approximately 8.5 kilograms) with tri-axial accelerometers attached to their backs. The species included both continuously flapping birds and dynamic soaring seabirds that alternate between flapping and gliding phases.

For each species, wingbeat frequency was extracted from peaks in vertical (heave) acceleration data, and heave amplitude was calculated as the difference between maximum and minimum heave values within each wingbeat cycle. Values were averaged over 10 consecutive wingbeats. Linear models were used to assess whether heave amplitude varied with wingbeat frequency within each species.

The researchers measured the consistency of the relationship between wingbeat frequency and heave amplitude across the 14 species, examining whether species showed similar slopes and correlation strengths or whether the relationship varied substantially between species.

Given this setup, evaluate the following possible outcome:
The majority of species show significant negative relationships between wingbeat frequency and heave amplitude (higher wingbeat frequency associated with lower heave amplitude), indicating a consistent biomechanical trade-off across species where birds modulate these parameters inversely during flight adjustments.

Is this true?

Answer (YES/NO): NO